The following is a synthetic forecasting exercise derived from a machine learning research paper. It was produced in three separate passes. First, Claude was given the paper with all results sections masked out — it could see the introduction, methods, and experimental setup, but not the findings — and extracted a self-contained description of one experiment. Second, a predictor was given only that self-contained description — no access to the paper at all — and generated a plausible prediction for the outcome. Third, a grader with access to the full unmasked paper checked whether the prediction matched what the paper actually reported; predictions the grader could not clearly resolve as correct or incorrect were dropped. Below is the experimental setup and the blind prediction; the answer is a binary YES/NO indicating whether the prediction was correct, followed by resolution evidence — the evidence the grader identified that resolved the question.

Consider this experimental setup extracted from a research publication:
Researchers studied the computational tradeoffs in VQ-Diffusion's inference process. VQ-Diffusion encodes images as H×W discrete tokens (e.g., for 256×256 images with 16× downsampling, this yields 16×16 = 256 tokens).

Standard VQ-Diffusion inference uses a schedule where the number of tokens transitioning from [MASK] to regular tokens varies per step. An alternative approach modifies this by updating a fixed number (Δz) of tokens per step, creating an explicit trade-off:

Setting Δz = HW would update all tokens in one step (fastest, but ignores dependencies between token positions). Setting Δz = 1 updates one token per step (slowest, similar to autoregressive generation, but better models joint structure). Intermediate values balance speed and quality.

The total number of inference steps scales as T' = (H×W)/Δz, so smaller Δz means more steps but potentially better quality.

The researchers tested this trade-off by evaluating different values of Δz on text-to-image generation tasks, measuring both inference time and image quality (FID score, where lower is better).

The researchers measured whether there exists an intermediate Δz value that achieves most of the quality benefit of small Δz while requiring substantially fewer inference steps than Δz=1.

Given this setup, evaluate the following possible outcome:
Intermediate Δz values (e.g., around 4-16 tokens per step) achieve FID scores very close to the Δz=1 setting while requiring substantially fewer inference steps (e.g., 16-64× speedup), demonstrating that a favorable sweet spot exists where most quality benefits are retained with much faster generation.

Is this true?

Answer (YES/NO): NO